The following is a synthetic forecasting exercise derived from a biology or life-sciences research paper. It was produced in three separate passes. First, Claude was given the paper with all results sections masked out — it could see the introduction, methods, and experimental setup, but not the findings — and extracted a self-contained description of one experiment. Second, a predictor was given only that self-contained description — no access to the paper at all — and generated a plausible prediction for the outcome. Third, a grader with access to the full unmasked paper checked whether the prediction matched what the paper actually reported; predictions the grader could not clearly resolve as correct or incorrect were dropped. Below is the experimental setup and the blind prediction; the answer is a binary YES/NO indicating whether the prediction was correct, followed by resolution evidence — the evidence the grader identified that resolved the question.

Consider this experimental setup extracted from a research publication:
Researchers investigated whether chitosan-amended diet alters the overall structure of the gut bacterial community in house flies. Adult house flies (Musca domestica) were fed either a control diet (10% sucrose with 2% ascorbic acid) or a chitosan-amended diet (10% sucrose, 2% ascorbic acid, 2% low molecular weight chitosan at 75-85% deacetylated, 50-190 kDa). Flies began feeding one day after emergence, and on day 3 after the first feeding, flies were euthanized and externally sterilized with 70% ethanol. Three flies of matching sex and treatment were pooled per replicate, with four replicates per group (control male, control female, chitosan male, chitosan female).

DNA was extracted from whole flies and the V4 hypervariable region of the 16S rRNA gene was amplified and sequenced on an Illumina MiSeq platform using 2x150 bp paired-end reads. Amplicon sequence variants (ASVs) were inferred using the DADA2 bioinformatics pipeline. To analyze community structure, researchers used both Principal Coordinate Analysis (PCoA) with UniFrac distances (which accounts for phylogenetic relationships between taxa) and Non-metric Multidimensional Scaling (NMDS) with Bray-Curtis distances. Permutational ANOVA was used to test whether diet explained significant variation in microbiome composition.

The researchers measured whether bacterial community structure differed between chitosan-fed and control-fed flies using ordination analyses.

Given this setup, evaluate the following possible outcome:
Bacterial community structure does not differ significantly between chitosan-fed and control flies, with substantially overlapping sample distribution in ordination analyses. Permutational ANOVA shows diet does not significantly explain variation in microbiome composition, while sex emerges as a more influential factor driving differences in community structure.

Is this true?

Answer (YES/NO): NO